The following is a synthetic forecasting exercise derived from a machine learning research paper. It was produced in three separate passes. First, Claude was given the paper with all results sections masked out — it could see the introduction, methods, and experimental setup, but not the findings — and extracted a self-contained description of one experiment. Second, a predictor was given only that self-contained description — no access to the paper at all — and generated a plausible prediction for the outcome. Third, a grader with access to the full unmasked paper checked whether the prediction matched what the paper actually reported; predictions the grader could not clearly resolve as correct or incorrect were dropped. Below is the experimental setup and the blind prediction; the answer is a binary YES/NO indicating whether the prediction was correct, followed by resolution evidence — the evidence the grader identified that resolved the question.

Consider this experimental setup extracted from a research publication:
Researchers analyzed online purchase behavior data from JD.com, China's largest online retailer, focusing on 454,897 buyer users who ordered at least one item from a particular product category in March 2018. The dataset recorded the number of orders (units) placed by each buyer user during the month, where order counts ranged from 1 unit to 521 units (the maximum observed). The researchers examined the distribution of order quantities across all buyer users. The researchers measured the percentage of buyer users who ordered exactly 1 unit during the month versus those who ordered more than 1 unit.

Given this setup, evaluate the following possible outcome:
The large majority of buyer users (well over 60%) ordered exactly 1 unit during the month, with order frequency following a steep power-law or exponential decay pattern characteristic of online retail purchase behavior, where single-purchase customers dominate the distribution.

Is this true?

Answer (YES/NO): YES